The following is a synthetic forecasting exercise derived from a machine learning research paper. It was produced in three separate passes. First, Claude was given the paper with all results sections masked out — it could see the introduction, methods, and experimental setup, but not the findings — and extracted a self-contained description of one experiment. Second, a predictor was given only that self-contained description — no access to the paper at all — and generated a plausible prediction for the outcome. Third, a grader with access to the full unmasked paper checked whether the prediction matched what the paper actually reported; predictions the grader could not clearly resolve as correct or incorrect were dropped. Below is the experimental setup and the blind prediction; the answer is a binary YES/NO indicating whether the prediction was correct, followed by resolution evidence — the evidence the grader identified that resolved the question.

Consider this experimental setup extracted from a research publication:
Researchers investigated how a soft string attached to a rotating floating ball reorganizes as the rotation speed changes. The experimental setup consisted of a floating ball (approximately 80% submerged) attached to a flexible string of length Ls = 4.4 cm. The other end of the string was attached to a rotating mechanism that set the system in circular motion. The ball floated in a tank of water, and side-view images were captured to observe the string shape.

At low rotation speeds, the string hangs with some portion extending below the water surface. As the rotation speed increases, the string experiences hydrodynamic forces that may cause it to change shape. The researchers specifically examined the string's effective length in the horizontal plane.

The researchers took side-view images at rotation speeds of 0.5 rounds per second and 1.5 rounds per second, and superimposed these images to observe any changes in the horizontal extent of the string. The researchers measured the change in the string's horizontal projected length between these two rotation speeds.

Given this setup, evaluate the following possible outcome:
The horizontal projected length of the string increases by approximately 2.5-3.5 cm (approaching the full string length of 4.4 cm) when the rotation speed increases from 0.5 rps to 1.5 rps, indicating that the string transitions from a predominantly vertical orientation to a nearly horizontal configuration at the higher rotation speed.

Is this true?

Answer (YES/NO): NO